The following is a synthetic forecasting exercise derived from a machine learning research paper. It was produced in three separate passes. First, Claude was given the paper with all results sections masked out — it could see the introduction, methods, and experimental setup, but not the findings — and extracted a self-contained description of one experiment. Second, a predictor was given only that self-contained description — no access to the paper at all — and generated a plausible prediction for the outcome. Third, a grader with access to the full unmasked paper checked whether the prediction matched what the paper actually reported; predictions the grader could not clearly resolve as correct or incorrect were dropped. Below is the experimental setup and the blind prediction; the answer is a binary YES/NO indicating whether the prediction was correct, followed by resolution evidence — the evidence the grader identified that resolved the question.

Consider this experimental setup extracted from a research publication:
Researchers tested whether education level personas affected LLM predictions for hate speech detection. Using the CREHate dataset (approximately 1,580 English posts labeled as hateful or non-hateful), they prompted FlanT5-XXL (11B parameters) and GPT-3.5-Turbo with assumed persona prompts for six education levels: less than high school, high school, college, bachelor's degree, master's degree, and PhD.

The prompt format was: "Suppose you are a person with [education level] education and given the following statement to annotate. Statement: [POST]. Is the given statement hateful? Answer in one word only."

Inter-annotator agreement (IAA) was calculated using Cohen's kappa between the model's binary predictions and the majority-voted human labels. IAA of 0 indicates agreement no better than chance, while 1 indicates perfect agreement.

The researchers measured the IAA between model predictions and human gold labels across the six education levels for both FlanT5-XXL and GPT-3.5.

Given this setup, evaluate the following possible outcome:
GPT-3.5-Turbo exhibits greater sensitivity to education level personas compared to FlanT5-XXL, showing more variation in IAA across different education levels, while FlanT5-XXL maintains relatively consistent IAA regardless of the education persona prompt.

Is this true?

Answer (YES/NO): NO